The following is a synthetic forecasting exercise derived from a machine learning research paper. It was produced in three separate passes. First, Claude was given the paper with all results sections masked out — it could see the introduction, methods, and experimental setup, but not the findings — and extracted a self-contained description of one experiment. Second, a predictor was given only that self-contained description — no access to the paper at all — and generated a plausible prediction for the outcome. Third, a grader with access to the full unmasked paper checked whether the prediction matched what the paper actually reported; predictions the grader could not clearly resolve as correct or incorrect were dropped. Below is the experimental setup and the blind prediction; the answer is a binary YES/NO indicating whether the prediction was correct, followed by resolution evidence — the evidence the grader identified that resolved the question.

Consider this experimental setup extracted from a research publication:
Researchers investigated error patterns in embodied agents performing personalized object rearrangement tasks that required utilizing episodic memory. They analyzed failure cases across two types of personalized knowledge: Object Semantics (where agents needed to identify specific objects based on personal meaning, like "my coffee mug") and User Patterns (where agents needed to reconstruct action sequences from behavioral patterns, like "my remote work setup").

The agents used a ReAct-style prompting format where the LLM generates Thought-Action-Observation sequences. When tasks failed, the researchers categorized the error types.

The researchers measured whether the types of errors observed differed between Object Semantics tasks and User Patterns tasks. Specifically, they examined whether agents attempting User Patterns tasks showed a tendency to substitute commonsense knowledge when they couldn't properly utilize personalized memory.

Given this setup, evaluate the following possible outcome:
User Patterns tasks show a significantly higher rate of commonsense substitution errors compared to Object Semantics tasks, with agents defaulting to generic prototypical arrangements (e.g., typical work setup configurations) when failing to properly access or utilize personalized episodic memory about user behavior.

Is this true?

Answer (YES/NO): YES